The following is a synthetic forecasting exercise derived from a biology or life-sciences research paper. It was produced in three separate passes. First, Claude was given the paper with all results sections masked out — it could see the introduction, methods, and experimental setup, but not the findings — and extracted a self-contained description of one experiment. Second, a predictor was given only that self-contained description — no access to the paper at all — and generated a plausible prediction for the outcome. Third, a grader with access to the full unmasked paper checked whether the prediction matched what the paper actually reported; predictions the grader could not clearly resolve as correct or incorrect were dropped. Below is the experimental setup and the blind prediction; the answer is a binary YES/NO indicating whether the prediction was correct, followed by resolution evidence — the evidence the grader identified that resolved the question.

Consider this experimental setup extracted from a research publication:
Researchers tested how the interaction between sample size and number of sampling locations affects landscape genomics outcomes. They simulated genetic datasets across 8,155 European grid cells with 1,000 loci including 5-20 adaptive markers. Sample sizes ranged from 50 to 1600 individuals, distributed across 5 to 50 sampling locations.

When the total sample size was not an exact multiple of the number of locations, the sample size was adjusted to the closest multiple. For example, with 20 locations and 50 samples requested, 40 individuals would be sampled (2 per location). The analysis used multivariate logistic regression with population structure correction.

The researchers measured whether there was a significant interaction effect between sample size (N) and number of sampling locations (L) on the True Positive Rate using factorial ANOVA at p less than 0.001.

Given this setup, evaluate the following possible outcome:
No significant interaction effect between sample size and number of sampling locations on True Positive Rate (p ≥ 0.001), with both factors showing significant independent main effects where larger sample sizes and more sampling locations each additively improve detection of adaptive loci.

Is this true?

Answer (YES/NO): NO